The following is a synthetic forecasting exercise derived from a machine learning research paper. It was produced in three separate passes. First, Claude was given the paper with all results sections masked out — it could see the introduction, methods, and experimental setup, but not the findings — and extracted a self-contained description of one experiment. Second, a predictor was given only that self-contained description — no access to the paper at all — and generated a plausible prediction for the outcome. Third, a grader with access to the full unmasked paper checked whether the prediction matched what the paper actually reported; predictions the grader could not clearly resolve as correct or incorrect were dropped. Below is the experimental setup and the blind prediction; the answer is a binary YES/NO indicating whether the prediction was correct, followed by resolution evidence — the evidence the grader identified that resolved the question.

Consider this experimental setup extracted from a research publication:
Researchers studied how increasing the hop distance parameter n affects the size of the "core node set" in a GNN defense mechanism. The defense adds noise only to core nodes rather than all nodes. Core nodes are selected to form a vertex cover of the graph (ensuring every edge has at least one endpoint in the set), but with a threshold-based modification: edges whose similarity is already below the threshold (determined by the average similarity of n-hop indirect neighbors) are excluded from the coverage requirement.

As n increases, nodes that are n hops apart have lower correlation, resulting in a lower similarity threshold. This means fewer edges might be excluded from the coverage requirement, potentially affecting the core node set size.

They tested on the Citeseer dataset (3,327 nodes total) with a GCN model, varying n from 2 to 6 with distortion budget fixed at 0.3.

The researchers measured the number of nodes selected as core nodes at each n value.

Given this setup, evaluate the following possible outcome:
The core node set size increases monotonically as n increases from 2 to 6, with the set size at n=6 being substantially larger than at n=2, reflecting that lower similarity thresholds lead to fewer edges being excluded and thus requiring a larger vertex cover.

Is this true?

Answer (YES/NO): NO